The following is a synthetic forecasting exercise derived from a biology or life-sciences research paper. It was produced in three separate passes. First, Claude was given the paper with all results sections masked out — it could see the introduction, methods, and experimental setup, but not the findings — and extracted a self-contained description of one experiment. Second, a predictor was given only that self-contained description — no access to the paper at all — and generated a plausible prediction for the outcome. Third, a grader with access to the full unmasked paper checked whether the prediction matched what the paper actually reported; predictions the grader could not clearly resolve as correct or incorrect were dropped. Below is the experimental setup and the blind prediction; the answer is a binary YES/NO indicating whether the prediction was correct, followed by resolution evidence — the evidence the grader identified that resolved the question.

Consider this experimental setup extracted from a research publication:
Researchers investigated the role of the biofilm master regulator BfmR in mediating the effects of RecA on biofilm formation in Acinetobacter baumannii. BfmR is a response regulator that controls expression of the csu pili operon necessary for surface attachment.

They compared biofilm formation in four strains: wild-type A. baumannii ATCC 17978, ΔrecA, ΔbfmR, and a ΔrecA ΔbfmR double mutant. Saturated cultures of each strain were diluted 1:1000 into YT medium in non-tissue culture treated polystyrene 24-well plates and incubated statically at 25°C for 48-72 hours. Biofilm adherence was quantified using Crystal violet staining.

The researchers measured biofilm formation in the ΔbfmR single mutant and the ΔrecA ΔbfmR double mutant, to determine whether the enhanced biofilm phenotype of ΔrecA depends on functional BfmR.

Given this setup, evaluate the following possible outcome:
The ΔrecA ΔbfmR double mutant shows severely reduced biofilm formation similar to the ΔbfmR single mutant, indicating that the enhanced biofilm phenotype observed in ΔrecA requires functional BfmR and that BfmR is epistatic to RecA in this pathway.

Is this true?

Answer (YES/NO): YES